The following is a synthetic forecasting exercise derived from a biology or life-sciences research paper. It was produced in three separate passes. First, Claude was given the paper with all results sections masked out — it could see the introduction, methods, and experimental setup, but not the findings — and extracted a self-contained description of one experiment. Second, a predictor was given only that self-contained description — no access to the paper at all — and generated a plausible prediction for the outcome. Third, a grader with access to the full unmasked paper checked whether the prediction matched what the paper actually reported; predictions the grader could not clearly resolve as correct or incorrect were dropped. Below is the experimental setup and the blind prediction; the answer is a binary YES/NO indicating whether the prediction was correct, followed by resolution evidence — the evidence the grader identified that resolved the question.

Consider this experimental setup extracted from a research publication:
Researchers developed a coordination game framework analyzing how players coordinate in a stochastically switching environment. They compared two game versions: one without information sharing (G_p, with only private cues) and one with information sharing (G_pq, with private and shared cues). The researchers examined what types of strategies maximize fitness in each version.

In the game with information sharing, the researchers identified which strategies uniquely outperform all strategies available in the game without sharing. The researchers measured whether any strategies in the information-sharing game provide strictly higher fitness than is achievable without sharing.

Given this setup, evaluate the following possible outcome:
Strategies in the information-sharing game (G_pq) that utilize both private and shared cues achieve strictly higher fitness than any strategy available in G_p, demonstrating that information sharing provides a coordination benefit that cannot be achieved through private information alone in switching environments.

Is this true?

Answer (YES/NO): YES